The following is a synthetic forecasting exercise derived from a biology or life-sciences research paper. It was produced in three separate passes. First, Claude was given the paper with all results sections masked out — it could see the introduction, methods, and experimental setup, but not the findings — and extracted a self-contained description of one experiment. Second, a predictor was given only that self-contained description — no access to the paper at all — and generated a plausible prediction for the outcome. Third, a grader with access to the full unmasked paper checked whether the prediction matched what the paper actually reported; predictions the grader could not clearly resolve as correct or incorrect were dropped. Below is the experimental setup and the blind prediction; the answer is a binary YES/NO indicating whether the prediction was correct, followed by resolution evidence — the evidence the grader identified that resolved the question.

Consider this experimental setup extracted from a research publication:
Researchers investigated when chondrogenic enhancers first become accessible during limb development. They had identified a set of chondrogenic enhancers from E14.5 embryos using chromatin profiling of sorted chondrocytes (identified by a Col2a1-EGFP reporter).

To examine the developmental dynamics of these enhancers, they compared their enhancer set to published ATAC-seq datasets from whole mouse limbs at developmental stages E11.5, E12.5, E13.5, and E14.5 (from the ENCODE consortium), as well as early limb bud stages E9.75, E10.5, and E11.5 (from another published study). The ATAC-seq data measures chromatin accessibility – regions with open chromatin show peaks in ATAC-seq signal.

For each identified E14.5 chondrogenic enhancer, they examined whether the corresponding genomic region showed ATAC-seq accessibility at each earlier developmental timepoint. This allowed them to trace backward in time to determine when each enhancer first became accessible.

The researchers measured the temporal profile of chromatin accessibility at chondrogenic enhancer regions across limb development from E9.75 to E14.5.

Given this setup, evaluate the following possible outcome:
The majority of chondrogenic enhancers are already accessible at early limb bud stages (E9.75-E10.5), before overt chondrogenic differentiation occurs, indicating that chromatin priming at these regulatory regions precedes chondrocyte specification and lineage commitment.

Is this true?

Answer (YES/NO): NO